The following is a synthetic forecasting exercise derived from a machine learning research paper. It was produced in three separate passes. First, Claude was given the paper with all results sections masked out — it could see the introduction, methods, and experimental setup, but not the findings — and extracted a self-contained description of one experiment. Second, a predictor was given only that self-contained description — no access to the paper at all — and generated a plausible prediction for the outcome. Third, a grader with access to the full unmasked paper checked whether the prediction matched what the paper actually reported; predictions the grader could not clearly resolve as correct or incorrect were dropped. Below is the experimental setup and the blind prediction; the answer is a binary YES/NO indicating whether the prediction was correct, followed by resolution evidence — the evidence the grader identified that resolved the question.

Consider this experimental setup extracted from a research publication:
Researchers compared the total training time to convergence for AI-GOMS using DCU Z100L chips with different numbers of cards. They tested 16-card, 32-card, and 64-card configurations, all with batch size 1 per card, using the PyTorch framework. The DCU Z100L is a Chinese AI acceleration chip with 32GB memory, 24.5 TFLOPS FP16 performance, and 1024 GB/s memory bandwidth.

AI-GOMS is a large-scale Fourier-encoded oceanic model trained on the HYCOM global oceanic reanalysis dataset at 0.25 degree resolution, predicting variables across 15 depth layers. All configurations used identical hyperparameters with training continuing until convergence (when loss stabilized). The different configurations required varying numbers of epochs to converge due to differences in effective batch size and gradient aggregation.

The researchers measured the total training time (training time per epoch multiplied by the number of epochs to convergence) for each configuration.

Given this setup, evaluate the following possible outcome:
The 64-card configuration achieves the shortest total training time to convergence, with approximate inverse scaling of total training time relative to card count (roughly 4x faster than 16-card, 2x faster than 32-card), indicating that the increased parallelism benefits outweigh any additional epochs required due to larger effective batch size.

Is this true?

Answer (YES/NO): NO